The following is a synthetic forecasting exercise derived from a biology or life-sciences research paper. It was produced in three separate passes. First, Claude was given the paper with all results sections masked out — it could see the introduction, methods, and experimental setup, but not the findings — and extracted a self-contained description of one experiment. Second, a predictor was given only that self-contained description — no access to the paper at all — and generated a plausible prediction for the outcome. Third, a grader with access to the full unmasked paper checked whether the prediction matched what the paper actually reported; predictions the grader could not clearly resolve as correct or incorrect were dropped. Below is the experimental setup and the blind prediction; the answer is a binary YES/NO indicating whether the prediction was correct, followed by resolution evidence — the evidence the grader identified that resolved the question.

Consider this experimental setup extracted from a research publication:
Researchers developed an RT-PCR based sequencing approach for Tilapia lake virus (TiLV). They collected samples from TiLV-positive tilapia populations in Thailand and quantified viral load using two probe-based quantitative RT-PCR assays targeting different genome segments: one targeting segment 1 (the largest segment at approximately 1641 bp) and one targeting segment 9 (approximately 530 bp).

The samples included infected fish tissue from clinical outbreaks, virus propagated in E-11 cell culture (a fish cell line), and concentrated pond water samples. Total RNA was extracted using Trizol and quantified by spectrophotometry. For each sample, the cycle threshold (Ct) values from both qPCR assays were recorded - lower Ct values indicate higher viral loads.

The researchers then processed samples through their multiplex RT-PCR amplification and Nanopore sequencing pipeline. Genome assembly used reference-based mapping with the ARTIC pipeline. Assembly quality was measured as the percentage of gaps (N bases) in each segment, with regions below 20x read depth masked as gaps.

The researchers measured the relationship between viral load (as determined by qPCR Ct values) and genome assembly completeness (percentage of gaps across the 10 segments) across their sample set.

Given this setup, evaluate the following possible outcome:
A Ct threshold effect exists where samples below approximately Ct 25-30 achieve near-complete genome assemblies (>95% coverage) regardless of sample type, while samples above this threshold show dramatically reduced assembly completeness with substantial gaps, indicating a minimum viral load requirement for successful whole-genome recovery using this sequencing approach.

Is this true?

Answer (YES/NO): NO